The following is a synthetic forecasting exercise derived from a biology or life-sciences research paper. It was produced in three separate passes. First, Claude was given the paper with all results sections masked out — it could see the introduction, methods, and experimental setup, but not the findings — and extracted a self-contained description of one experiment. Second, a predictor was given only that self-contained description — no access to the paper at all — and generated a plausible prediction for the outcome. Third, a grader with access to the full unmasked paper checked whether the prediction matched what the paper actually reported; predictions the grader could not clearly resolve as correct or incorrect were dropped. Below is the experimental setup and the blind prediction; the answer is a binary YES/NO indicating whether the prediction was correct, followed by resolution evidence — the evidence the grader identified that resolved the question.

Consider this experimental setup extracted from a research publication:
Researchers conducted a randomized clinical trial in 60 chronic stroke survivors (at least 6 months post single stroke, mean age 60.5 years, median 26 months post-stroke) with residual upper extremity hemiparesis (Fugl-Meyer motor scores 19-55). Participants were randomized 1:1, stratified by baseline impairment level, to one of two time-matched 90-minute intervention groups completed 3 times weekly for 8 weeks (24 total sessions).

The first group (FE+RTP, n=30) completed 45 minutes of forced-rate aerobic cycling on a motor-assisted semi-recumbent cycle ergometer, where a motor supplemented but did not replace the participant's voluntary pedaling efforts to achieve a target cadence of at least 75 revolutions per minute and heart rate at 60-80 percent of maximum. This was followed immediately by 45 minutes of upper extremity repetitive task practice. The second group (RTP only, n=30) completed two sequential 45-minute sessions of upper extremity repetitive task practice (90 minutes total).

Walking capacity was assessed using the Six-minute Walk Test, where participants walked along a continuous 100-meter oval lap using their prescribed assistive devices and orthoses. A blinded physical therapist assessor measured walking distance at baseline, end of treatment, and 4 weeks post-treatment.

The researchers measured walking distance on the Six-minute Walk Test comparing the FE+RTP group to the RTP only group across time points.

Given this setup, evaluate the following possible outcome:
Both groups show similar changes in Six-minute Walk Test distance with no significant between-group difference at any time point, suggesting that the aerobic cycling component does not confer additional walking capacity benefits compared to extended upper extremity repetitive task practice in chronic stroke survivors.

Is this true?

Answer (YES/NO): NO